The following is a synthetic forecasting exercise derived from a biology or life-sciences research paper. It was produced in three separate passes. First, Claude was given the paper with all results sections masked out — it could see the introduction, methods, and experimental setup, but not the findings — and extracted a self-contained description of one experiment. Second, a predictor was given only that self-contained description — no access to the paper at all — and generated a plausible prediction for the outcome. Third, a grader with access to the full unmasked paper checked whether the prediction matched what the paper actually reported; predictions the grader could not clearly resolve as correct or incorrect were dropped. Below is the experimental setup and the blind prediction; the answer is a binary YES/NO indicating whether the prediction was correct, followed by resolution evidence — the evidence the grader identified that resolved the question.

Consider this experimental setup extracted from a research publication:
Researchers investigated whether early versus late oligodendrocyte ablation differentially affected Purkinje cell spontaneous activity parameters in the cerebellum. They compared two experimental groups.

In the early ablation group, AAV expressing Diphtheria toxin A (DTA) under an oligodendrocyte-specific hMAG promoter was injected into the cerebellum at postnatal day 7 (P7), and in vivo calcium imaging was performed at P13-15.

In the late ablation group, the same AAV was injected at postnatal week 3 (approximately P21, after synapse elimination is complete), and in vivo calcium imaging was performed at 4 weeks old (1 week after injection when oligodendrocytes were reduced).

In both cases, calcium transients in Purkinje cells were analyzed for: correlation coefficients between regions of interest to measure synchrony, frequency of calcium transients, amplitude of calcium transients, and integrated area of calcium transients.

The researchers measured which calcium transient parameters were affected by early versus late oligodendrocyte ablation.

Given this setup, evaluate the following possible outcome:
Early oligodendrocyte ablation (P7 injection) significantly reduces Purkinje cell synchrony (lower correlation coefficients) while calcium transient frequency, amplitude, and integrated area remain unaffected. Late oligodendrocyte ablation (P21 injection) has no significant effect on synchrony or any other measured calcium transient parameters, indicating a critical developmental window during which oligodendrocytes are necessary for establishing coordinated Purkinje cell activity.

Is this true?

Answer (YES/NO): NO